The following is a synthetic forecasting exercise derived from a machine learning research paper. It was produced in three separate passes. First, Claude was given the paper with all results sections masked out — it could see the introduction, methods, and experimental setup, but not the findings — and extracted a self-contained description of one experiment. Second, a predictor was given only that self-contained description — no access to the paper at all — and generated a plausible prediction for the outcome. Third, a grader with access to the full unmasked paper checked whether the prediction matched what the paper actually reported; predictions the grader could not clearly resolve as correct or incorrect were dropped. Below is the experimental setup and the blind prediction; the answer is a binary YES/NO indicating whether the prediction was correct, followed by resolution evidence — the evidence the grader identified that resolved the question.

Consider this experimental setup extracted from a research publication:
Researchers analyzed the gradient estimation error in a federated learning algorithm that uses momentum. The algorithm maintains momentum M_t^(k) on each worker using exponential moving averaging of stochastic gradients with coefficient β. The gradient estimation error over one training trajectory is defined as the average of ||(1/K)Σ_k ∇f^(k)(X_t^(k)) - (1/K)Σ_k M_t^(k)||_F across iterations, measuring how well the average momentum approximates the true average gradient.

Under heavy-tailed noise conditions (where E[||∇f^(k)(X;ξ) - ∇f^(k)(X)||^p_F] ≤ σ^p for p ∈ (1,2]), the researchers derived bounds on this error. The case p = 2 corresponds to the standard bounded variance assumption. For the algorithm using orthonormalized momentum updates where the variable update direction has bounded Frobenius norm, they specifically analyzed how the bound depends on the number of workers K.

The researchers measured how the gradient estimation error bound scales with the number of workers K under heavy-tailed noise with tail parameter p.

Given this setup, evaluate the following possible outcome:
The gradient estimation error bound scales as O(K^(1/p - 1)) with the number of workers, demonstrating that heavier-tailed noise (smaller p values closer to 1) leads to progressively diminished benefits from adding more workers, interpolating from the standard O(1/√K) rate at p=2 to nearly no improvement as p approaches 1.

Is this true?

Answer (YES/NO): YES